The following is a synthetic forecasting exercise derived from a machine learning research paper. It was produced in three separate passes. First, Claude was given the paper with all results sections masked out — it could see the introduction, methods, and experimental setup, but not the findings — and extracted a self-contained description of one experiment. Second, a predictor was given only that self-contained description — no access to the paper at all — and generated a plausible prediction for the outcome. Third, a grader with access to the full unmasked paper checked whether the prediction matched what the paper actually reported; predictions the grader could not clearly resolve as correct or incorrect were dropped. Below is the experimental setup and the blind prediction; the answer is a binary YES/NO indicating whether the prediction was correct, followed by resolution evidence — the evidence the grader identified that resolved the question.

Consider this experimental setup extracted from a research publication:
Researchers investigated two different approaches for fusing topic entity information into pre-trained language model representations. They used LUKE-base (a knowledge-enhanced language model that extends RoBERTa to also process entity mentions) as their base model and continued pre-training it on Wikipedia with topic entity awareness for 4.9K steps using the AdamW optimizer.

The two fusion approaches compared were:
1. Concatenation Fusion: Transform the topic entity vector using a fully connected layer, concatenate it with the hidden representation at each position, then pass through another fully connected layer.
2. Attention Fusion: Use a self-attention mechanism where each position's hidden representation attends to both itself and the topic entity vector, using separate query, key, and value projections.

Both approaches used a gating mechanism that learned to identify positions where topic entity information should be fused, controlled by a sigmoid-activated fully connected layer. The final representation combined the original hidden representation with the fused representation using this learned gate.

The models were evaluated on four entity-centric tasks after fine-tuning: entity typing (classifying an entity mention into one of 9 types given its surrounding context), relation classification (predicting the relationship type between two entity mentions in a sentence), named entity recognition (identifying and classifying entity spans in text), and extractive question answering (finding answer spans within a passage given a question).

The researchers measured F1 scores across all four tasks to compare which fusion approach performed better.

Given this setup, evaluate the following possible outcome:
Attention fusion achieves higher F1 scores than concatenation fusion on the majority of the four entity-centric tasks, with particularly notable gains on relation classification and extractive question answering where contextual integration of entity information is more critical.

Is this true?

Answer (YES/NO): NO